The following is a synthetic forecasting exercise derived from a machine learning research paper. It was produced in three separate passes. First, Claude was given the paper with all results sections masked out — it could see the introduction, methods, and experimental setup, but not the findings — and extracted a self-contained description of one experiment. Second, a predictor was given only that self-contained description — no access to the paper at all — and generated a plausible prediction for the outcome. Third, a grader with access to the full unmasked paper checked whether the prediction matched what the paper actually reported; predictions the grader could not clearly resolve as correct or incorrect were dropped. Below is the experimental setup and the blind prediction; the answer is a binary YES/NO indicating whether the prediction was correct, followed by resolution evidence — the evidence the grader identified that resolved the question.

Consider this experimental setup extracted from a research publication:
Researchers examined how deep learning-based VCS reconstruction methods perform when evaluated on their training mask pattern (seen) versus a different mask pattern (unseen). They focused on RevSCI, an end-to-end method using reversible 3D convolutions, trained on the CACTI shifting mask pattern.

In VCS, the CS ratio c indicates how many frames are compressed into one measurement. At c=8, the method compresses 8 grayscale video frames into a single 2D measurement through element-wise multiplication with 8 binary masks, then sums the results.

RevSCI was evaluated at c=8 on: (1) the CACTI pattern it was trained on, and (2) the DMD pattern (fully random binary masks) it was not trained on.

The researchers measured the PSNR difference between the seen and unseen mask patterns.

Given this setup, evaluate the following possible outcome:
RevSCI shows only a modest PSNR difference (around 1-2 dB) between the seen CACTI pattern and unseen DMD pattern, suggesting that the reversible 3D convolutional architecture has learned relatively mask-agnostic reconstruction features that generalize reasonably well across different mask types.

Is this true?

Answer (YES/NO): NO